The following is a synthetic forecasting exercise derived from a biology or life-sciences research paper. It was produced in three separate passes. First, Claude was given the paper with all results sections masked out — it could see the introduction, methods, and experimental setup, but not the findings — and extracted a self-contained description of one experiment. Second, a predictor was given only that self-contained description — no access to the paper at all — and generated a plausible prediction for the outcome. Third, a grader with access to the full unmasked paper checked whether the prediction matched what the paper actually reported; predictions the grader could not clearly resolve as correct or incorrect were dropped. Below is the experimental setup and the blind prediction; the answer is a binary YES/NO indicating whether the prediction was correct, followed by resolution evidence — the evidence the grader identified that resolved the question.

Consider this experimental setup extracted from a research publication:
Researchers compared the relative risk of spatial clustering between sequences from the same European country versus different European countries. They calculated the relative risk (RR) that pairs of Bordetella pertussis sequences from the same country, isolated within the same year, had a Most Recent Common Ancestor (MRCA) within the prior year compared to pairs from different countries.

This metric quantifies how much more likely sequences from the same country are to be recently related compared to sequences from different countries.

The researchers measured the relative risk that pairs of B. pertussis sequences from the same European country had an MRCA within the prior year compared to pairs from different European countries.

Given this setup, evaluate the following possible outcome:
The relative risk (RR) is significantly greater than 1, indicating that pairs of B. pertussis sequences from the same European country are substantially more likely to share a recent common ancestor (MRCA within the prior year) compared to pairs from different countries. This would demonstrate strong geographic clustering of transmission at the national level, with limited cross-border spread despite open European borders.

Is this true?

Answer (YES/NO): YES